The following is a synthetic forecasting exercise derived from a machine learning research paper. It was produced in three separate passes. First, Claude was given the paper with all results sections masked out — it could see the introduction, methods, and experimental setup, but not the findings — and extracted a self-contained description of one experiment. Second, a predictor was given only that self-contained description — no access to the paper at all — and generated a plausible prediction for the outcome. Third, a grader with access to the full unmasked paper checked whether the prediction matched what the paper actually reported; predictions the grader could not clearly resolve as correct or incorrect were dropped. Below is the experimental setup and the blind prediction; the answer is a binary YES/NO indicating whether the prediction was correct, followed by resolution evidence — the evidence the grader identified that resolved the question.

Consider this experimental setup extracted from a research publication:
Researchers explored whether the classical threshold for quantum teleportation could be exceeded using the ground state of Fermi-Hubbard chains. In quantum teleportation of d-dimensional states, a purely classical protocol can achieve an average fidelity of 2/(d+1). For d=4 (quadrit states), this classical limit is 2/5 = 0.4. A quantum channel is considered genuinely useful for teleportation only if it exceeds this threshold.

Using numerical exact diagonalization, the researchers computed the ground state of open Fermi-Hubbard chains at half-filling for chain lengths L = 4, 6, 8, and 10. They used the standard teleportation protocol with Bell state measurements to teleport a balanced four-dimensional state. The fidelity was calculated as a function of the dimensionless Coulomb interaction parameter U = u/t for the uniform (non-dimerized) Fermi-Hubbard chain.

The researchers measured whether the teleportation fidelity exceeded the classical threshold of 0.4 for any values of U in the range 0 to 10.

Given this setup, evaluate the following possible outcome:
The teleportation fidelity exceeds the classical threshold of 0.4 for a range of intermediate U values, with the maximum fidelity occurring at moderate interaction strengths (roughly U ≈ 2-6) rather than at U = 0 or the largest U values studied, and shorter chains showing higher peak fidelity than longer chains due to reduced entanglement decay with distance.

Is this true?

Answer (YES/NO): NO